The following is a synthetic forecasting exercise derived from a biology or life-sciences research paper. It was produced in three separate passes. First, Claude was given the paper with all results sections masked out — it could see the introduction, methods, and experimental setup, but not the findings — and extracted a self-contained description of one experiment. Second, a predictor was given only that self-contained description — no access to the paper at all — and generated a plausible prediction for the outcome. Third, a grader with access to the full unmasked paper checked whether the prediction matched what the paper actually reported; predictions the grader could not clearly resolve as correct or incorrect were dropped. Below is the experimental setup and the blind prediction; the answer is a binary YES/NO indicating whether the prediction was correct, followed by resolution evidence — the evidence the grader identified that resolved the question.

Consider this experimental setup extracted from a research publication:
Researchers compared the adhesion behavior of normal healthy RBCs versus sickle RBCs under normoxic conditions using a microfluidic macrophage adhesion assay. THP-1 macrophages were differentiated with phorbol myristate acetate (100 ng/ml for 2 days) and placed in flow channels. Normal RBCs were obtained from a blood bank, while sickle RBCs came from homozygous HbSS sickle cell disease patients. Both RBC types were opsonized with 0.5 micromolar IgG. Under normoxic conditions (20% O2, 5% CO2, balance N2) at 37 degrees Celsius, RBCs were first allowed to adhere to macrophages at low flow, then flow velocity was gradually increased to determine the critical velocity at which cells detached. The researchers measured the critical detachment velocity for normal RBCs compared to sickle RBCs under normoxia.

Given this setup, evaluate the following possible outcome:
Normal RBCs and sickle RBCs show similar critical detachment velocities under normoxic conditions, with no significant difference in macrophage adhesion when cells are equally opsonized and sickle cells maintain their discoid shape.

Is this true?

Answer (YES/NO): NO